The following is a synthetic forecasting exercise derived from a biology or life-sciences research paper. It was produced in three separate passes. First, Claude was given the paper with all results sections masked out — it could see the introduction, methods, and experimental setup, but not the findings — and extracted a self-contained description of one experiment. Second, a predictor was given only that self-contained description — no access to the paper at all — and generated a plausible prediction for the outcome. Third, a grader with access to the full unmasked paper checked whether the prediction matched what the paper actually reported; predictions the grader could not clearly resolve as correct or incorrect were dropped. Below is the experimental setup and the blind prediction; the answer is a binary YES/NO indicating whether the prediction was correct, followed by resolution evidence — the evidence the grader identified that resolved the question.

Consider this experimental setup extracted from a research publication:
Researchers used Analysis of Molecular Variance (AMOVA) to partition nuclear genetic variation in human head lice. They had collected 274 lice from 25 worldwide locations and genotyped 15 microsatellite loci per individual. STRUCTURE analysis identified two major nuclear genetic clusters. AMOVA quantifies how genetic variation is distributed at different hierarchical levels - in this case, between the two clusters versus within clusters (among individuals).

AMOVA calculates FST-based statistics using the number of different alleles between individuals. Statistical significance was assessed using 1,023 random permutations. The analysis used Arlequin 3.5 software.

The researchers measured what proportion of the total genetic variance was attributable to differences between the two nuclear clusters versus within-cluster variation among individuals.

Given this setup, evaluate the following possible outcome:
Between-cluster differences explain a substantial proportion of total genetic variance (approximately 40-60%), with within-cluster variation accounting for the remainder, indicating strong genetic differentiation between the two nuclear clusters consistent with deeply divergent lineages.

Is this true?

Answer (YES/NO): NO